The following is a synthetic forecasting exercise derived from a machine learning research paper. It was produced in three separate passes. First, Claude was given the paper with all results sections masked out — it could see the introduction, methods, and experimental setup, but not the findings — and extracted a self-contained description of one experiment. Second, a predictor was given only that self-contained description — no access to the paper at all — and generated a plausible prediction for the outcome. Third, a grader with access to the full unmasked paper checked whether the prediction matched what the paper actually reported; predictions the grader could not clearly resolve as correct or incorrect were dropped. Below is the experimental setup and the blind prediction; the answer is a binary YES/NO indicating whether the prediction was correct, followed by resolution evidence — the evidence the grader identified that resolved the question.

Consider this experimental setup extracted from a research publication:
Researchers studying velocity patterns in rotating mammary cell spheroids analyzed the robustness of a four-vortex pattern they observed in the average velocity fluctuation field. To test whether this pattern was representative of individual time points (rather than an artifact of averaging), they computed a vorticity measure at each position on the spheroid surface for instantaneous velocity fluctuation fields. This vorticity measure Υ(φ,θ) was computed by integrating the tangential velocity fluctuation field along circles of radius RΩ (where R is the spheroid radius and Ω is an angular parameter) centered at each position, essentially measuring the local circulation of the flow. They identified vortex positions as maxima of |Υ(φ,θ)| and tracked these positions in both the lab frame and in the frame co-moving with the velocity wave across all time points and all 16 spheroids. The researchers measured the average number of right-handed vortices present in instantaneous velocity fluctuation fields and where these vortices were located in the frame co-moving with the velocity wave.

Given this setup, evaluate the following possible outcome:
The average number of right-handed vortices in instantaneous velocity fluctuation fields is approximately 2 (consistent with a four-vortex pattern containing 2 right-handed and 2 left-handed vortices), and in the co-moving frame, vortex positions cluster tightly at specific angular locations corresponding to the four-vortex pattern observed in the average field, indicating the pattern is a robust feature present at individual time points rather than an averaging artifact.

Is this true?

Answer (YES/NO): YES